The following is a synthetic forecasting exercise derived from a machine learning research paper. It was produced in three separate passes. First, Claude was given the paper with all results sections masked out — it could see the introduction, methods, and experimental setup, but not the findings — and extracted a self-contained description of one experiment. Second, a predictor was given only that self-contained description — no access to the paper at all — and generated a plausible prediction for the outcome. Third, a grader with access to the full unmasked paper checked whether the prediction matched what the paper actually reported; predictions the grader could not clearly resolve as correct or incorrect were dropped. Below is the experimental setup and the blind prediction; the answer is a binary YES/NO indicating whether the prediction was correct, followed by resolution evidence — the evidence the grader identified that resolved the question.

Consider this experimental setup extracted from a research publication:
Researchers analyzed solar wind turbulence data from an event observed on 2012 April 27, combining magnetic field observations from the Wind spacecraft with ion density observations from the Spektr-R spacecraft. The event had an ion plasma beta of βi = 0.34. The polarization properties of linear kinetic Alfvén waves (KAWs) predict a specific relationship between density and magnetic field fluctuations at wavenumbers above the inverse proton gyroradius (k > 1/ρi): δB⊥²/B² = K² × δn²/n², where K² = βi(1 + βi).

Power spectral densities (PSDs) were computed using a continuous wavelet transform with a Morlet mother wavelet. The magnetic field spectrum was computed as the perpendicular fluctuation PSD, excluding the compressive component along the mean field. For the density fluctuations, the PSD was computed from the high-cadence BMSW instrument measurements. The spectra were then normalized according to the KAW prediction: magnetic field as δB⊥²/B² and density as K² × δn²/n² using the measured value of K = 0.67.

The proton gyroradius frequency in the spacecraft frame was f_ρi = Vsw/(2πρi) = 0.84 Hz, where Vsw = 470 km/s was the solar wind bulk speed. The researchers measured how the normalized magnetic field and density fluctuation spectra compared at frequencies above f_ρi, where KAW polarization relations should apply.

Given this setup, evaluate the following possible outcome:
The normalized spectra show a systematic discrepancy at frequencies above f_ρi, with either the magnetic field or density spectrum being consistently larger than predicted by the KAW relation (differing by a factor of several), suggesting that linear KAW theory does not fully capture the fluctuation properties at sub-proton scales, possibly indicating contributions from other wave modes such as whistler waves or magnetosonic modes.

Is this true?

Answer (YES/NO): NO